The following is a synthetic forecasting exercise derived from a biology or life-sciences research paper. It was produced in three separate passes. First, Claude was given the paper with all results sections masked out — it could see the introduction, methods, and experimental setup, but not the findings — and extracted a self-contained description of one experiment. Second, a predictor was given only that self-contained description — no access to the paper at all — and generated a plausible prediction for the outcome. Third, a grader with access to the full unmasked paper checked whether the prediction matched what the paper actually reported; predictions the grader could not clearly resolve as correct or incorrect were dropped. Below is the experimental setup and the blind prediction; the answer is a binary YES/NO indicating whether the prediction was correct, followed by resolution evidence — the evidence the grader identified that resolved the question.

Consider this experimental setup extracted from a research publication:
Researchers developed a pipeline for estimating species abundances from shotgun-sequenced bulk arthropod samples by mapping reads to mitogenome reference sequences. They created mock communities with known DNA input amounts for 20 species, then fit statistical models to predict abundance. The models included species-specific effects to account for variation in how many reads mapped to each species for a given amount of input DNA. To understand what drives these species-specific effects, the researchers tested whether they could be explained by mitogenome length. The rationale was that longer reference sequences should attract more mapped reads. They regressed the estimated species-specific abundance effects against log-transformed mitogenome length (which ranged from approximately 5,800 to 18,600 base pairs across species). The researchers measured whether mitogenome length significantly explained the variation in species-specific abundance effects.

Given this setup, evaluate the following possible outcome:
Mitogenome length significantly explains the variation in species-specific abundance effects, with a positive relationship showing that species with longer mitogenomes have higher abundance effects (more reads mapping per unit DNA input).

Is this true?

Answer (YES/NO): NO